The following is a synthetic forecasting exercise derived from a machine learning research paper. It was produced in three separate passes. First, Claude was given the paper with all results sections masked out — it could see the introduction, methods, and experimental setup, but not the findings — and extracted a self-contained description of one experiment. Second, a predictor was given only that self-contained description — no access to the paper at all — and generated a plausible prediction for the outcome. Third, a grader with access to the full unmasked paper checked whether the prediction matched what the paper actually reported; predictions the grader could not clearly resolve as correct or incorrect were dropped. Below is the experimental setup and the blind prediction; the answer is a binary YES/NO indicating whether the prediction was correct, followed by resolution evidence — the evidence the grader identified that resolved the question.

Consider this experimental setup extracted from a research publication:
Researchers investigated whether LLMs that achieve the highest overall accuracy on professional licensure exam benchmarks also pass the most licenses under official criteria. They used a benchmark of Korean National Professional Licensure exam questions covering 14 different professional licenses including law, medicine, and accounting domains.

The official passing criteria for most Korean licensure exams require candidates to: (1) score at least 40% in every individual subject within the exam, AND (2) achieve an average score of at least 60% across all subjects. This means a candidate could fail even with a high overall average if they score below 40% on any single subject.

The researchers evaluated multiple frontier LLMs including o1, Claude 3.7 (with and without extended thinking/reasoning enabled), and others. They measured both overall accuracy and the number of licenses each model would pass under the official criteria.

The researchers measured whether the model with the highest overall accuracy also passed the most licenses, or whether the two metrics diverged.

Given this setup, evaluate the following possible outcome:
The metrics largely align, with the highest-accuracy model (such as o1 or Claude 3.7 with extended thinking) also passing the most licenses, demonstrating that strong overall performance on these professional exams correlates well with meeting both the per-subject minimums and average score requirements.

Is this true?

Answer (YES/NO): NO